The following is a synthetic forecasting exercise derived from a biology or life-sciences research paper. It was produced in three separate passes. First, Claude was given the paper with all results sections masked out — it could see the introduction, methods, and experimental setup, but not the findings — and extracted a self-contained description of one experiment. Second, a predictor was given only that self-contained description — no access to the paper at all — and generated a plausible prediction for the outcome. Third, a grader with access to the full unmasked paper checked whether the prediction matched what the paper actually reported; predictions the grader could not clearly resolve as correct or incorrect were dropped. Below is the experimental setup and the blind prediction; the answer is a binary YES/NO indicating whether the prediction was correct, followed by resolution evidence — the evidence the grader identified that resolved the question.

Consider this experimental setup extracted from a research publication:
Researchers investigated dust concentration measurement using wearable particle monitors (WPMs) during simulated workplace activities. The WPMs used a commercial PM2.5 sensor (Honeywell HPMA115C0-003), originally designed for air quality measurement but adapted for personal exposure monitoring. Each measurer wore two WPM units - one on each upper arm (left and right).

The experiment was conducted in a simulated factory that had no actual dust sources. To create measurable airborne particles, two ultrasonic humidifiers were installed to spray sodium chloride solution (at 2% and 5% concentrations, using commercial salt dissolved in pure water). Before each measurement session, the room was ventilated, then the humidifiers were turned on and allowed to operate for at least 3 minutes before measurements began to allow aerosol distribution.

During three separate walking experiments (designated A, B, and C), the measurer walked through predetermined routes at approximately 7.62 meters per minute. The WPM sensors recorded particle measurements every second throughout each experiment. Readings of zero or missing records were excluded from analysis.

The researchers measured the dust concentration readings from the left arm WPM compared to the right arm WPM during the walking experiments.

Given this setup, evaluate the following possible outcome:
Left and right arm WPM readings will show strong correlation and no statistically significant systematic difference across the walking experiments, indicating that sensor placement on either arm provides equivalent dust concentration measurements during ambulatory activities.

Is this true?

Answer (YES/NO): NO